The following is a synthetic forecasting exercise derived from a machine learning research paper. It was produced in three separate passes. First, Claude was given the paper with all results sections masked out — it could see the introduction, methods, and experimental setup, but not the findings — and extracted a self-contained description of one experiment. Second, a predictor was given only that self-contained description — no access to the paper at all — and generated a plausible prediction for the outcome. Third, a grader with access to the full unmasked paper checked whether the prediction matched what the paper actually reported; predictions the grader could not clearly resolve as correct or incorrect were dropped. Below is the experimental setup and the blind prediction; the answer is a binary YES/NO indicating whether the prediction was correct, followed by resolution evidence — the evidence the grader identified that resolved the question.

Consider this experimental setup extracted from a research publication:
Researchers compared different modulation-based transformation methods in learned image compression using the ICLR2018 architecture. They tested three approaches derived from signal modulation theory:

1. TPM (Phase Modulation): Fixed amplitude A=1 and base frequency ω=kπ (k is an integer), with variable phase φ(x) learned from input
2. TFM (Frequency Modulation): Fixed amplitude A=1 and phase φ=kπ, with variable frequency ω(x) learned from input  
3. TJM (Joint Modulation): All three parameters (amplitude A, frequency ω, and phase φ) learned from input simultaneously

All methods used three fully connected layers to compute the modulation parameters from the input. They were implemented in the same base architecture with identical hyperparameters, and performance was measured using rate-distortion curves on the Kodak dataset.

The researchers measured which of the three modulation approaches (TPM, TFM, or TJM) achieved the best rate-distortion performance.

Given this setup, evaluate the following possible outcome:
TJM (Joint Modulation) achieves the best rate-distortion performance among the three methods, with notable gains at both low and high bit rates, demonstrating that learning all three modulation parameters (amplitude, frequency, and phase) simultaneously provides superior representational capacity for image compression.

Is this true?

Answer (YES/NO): YES